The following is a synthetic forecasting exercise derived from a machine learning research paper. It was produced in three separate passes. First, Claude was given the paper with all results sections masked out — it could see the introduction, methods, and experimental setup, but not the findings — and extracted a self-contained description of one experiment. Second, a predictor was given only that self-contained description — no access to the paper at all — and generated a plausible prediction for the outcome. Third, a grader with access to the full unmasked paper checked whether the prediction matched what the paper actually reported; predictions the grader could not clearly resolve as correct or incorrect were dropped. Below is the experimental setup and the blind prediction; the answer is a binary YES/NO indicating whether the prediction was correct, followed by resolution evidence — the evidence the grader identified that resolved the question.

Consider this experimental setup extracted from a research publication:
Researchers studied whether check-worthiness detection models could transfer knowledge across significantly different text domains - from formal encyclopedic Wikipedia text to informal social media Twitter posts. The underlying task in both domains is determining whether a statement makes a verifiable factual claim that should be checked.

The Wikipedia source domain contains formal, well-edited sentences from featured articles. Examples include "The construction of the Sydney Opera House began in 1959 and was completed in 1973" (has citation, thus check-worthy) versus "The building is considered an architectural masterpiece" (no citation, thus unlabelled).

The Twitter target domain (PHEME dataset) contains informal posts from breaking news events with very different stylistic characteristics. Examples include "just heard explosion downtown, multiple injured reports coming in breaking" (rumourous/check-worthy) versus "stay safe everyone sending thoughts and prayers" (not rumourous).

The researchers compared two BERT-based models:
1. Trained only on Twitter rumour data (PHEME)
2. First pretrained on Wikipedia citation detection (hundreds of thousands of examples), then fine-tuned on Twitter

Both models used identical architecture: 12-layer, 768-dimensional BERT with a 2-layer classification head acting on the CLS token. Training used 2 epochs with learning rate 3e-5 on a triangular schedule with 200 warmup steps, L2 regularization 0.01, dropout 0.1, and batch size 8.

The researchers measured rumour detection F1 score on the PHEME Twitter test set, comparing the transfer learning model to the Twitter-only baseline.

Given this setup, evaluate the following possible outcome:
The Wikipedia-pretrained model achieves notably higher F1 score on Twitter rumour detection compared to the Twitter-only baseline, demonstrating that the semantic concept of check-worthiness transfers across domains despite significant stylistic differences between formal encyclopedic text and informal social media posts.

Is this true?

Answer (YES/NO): NO